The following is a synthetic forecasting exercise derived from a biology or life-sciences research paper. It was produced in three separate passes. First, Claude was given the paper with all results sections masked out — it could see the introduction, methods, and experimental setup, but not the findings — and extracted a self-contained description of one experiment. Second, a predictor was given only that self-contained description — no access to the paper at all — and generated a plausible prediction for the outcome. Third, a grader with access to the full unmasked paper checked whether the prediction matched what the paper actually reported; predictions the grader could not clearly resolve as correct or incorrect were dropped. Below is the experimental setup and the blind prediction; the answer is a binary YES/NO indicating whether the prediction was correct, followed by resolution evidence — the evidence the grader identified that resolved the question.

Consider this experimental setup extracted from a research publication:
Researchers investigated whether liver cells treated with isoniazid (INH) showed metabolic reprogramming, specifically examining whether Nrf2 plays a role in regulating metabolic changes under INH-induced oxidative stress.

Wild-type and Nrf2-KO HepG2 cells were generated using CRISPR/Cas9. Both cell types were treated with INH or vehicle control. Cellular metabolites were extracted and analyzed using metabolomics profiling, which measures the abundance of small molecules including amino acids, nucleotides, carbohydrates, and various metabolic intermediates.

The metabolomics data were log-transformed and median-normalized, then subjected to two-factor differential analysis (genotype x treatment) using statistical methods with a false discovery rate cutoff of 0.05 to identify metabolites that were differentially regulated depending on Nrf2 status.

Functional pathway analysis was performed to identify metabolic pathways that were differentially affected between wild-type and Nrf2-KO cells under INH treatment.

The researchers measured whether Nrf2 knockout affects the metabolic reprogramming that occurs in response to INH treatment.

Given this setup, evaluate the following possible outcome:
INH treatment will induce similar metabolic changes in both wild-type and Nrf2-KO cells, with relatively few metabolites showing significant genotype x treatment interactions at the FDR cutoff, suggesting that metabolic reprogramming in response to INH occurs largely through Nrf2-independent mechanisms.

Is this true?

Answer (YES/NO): NO